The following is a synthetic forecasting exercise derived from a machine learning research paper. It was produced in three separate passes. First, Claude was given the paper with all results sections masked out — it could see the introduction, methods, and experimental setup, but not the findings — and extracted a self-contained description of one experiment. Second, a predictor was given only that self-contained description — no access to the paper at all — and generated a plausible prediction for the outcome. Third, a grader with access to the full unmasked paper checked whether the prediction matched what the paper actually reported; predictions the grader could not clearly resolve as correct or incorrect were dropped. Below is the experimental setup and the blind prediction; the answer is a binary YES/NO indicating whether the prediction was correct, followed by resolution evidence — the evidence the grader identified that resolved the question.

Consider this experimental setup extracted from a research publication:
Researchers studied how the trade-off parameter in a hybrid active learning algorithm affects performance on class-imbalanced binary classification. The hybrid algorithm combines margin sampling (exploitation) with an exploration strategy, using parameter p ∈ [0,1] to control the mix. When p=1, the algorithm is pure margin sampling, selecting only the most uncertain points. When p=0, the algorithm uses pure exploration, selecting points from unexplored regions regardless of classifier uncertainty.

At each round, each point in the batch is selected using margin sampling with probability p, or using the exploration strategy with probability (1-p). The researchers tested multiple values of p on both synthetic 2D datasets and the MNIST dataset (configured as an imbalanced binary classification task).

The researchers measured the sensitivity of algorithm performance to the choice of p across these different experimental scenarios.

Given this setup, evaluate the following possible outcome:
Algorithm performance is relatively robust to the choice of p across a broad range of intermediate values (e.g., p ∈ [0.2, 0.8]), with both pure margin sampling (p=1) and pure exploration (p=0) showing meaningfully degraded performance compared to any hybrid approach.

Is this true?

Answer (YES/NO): NO